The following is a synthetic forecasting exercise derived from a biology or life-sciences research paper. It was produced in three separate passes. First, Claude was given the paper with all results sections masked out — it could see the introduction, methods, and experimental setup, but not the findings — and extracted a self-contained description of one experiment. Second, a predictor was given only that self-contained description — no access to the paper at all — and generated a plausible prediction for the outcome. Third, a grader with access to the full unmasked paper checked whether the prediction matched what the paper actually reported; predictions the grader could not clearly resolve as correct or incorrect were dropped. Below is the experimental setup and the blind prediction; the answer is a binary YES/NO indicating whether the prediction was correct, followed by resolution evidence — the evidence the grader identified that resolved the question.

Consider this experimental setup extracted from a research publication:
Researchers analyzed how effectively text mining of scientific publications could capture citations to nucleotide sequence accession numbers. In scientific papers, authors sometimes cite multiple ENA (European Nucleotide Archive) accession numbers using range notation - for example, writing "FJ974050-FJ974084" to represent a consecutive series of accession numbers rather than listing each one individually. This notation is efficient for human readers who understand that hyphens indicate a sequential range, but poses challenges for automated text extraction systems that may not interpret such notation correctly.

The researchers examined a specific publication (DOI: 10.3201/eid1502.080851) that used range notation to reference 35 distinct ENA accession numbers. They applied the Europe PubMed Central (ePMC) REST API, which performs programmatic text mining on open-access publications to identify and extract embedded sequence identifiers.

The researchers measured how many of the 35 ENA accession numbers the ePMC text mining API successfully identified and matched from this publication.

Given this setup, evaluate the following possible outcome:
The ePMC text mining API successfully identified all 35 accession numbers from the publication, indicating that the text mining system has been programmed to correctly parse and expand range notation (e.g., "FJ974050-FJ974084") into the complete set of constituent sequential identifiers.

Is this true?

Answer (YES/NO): NO